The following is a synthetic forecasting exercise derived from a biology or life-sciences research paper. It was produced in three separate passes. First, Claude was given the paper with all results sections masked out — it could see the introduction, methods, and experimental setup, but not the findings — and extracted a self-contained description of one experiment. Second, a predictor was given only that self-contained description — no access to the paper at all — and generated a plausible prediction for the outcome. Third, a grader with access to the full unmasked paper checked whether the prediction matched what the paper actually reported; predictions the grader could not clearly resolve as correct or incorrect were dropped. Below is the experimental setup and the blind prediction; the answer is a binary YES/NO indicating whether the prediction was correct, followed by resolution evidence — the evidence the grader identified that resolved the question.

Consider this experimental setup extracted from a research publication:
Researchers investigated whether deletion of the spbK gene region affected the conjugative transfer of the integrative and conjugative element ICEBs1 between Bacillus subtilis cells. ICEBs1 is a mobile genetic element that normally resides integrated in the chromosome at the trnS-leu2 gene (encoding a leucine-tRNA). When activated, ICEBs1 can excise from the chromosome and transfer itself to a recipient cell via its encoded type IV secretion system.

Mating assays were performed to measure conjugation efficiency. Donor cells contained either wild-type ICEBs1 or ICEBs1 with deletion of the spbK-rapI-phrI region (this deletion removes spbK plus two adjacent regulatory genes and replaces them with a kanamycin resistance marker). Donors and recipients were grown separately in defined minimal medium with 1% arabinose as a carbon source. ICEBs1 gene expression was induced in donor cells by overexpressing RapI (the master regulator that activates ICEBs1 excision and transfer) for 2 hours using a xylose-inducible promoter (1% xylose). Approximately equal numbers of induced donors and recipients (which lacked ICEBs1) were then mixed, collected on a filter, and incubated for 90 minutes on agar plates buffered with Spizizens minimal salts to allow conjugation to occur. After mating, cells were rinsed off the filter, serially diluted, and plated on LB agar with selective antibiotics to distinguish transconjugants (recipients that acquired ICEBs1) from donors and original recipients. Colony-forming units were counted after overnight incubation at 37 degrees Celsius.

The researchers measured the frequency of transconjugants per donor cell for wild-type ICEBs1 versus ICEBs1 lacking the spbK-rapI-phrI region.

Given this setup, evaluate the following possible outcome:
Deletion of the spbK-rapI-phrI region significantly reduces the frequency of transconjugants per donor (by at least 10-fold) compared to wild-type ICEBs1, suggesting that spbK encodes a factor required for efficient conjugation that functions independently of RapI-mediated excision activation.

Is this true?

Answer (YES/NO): NO